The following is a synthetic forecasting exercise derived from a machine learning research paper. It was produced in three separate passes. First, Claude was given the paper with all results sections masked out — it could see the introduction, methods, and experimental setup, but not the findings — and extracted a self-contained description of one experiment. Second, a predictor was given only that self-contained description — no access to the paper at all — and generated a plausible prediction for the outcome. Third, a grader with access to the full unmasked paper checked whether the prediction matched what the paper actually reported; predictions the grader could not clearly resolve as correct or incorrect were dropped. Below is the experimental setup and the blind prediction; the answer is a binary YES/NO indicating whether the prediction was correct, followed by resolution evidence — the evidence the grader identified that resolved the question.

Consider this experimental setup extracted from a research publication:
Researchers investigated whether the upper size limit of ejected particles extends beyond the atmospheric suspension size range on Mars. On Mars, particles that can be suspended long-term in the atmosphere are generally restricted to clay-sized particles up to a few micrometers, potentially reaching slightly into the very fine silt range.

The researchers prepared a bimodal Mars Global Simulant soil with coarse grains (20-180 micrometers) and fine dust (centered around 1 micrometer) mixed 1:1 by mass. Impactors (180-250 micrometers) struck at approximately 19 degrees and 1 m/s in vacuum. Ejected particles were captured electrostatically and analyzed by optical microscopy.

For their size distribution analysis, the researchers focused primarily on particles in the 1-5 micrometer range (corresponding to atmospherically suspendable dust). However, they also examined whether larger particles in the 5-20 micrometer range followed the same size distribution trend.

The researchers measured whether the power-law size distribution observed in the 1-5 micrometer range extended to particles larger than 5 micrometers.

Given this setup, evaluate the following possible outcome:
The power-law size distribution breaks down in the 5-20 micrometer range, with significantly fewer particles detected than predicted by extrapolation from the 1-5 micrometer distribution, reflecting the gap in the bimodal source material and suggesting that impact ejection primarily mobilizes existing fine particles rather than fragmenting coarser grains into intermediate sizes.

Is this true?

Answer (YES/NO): NO